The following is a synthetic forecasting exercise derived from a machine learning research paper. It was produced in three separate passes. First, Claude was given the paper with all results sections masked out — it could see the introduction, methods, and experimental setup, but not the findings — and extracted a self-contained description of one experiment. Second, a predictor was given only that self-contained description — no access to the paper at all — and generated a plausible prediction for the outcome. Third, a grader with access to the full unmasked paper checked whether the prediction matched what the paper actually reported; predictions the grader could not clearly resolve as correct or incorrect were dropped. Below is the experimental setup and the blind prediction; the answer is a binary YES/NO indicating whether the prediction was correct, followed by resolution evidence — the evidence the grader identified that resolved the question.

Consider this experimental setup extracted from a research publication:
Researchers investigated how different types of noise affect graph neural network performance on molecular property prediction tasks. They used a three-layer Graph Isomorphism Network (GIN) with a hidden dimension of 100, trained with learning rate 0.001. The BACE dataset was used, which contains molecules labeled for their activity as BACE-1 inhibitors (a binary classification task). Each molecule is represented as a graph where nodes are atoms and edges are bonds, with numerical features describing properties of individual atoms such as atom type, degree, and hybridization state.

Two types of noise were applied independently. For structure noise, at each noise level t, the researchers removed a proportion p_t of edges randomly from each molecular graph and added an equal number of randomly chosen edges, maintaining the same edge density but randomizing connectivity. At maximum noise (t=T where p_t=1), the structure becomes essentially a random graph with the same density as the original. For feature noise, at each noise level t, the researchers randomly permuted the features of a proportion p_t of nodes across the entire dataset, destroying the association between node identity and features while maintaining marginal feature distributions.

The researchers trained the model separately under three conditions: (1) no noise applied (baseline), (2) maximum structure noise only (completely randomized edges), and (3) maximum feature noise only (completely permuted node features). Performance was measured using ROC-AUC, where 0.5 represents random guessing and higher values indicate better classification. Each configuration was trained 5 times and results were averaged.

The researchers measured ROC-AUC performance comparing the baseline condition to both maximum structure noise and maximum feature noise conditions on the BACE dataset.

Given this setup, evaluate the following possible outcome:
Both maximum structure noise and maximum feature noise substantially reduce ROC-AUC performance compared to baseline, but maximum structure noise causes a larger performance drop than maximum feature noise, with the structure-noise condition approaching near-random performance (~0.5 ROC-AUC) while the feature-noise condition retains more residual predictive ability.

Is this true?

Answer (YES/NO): NO